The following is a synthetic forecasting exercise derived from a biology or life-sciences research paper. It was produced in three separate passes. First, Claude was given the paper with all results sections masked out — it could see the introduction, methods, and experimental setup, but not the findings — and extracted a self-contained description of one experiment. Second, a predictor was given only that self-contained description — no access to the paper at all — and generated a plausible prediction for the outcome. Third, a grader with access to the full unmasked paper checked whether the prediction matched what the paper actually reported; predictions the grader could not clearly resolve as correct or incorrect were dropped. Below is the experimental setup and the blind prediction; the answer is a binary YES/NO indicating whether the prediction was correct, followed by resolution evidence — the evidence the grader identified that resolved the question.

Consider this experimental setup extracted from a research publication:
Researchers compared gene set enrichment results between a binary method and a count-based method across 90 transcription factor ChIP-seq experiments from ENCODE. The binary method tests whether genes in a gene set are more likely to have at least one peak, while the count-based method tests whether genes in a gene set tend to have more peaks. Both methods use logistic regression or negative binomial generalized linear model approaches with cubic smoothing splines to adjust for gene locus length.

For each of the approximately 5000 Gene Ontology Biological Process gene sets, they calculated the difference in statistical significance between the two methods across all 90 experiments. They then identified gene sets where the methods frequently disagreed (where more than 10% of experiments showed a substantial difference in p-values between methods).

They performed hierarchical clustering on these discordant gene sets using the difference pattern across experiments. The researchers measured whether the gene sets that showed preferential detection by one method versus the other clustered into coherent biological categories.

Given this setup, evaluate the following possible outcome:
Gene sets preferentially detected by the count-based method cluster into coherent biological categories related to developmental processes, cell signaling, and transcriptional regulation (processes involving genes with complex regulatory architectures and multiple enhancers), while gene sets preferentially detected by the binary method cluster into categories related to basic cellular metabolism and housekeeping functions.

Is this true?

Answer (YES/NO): NO